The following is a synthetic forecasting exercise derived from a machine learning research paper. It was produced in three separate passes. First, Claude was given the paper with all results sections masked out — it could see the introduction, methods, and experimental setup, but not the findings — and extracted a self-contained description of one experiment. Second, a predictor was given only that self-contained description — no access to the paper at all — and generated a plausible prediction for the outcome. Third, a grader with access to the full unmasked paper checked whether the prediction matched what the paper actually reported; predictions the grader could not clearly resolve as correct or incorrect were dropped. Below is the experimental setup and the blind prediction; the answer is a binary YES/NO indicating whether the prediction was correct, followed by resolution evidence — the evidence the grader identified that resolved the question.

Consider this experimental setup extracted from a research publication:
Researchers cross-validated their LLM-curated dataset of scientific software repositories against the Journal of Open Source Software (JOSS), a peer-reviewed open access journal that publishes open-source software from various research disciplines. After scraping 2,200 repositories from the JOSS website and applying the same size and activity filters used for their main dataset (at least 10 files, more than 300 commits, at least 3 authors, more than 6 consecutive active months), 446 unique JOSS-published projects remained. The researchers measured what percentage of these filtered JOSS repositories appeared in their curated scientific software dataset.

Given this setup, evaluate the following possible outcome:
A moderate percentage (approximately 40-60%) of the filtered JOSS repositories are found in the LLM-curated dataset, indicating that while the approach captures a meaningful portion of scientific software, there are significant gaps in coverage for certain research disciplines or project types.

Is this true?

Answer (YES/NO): NO